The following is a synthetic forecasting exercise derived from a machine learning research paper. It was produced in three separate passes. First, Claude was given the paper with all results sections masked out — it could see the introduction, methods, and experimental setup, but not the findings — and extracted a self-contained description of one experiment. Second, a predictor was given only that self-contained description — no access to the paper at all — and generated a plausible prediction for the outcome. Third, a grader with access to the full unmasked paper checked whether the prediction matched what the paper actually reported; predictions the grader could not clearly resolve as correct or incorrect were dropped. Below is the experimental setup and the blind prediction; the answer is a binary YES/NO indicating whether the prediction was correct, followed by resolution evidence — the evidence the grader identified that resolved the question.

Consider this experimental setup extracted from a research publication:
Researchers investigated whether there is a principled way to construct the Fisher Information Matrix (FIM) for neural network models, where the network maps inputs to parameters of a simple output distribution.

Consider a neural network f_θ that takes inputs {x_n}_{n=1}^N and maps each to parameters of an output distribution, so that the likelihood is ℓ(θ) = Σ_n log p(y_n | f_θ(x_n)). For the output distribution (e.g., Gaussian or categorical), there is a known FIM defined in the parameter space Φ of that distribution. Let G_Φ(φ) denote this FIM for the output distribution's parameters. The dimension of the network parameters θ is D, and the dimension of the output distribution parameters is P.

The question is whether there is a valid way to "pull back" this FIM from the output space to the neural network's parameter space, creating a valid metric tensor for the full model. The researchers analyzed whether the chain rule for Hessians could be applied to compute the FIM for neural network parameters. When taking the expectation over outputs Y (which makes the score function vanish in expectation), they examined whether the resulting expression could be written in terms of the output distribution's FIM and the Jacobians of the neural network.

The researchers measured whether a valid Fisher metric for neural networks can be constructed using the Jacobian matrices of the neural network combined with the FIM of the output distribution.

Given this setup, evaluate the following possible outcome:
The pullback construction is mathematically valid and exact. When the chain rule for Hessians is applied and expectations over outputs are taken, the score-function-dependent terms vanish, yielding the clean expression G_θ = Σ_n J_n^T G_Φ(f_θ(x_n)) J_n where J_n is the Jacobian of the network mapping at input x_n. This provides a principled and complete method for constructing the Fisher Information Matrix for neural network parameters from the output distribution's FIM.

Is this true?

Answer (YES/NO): YES